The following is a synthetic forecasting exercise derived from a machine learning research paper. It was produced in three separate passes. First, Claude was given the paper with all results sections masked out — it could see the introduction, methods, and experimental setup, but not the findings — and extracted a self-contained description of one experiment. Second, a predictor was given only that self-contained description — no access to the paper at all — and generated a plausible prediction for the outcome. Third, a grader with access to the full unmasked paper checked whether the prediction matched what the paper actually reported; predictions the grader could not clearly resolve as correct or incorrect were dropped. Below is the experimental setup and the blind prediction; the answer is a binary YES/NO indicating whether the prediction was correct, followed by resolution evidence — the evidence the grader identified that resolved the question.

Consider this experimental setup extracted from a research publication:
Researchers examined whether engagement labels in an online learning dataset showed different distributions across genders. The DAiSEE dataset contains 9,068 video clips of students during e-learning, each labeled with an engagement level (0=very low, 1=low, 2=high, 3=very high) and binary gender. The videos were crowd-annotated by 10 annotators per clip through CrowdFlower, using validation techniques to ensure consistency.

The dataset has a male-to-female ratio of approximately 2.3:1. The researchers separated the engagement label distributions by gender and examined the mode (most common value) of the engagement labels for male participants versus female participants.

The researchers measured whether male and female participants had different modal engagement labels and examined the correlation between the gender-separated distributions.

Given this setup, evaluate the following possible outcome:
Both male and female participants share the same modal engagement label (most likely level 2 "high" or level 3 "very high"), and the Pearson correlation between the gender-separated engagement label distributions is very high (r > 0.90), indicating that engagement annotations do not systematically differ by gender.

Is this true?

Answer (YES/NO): NO